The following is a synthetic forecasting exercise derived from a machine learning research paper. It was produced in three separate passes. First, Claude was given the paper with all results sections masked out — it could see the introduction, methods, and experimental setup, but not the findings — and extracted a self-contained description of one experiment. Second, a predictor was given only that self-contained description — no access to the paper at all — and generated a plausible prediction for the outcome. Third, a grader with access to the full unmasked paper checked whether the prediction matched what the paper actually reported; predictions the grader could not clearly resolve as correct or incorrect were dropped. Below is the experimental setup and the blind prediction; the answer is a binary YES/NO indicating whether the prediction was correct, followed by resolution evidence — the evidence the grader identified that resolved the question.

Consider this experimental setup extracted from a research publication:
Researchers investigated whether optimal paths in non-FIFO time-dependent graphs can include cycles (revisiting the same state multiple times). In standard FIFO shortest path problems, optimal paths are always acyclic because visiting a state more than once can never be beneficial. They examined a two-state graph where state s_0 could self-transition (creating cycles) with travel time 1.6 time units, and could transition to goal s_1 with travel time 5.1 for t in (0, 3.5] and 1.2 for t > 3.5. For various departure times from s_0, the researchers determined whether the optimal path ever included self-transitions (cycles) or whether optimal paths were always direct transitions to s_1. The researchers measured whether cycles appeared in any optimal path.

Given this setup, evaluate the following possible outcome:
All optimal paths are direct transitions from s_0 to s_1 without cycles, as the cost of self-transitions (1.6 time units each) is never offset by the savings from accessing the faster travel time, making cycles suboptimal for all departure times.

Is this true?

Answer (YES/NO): NO